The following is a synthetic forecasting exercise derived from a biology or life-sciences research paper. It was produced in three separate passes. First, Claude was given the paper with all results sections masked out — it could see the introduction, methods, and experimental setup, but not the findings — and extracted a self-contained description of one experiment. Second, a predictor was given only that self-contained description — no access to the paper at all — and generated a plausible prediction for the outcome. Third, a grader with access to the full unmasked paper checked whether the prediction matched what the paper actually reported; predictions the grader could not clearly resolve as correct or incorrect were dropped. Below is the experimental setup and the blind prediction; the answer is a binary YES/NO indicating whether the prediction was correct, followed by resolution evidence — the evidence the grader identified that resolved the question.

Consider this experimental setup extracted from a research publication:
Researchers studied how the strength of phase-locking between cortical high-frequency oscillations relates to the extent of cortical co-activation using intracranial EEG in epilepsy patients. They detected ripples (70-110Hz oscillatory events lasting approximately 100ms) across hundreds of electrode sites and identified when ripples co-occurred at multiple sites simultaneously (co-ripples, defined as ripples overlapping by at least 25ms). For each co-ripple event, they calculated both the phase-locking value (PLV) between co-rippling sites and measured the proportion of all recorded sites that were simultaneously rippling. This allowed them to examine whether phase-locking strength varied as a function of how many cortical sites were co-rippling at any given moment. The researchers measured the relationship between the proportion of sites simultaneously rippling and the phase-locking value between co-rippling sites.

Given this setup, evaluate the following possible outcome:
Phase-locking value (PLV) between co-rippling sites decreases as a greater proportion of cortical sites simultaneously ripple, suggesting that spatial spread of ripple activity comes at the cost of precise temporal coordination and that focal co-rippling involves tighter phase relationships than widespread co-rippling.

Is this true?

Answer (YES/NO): NO